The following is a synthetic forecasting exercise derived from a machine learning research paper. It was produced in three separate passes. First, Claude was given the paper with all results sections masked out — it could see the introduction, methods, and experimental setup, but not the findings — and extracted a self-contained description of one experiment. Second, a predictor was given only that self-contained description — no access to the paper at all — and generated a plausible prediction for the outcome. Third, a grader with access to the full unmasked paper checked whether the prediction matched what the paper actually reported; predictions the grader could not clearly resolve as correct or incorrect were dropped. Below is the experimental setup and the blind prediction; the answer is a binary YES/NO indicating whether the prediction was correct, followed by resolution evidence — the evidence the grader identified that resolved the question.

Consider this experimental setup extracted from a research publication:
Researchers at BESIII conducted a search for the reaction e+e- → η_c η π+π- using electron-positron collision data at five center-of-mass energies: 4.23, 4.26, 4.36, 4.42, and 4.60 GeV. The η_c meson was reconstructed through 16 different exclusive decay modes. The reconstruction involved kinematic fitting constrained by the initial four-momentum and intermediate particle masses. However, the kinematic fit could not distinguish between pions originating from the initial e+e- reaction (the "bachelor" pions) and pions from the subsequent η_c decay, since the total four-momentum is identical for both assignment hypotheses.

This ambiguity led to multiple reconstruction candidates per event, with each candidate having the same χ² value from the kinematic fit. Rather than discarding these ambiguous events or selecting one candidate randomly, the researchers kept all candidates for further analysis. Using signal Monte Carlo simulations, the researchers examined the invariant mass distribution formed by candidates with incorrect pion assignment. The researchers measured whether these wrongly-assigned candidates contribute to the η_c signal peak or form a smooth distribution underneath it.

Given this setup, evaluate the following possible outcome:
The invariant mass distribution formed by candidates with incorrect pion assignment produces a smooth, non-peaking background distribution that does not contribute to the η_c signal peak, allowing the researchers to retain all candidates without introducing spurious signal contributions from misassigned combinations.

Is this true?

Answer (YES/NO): YES